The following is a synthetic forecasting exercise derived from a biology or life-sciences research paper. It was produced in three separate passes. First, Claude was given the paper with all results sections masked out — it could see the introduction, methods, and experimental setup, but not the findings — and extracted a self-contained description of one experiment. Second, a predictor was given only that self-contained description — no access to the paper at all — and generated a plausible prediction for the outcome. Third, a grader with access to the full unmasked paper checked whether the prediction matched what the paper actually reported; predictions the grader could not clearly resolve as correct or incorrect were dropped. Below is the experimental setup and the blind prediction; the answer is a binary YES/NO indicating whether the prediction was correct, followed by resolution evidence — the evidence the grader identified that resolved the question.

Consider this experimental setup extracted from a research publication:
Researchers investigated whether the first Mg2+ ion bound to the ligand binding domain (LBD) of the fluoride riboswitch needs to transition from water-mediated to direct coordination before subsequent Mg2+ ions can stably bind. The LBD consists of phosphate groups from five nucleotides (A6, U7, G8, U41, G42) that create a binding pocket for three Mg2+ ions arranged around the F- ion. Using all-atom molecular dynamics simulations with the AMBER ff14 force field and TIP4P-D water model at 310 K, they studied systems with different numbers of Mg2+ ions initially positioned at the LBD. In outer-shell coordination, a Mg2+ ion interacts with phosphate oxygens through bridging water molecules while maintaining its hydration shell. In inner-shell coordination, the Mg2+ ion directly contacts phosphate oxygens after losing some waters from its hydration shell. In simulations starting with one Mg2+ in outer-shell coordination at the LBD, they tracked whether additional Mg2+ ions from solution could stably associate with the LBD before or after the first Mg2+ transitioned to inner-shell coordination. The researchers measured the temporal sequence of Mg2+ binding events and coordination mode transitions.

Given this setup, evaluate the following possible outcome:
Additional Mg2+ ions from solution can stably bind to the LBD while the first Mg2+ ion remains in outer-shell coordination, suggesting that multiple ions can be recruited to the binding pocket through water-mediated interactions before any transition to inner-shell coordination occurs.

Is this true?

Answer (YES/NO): NO